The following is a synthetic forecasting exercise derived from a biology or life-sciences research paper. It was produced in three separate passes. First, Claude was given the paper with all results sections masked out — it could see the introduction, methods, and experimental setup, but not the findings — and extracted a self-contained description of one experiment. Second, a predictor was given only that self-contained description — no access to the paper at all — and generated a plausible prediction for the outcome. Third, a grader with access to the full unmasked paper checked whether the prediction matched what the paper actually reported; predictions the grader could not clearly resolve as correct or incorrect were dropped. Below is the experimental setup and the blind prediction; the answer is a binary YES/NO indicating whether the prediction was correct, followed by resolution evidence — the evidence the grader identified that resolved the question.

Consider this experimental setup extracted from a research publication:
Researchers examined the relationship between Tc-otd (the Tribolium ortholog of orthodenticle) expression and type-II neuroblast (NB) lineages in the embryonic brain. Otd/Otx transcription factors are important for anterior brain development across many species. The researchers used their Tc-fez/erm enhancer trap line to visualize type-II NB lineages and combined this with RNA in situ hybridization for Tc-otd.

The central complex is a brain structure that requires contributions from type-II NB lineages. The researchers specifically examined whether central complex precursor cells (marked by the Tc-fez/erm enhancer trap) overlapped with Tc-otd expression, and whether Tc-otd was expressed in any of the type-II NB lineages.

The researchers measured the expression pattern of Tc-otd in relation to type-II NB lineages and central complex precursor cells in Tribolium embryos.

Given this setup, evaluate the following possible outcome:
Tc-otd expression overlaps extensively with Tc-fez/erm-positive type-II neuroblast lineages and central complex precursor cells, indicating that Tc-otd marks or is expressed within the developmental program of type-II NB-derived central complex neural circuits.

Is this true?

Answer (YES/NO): NO